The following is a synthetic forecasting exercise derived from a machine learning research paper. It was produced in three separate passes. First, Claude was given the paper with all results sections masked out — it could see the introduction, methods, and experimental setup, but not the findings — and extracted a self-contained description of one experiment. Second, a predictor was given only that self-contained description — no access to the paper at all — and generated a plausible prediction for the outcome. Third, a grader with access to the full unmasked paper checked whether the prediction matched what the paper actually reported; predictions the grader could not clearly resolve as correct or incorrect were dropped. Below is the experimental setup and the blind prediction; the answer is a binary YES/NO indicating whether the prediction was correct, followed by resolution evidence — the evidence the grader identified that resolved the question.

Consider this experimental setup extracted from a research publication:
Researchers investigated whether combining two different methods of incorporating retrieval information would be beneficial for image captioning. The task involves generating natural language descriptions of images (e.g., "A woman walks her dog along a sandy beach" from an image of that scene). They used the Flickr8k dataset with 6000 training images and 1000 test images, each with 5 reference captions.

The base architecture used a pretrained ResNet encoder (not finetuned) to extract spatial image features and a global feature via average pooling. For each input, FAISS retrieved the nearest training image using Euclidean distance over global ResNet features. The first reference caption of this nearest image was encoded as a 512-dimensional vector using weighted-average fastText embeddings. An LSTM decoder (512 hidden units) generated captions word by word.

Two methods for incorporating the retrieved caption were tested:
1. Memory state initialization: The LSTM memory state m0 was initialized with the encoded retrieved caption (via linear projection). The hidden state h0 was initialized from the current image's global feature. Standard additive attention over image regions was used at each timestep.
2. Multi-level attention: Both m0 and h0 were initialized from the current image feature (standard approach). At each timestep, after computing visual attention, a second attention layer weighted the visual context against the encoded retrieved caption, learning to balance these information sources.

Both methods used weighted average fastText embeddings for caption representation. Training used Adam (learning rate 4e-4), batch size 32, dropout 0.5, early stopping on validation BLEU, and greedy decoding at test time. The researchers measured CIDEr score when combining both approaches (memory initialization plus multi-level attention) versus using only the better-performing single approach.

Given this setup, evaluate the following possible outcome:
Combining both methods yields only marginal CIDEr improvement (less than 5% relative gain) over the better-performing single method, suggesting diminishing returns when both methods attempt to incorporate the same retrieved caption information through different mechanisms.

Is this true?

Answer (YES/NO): NO